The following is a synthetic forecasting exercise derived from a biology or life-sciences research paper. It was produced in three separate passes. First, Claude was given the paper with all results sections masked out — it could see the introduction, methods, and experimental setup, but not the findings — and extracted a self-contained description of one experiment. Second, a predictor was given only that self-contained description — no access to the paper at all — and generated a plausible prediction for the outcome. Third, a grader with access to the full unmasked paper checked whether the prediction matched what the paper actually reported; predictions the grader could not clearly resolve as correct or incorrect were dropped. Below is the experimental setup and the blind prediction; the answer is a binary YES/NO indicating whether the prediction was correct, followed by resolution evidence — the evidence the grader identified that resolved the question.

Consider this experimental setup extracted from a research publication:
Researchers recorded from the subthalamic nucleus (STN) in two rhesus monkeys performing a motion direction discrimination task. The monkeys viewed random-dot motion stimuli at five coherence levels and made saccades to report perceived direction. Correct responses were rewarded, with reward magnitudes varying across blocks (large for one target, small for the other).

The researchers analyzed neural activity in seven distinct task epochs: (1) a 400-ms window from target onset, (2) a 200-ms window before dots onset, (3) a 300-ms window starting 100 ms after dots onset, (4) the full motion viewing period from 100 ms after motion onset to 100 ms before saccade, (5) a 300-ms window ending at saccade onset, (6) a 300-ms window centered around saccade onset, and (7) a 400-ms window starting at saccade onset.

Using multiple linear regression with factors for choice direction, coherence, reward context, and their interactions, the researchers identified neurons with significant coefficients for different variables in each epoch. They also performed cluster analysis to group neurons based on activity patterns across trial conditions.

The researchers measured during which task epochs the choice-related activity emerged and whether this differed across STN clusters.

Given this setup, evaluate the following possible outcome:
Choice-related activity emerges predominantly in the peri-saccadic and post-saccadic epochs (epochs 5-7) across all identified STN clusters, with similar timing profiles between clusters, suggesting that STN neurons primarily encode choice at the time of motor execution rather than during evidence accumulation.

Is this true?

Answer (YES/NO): NO